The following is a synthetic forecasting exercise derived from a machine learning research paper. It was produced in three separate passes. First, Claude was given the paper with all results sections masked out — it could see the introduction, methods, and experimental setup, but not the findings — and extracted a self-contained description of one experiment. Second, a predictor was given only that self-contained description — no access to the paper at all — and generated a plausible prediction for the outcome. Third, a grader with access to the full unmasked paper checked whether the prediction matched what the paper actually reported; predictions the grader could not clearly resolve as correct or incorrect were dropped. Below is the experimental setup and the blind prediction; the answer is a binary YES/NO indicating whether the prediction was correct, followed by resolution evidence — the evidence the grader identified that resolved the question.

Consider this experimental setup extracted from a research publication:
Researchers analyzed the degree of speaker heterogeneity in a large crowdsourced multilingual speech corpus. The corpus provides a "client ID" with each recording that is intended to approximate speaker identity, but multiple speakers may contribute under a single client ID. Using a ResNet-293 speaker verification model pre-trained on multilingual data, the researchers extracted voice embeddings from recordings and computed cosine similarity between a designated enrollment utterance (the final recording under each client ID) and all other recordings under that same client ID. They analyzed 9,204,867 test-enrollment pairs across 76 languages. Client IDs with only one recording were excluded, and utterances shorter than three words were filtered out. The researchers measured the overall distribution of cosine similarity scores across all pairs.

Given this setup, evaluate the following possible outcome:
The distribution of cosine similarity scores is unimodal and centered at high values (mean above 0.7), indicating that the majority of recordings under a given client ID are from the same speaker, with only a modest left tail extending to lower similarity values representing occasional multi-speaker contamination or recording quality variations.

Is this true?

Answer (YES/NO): NO